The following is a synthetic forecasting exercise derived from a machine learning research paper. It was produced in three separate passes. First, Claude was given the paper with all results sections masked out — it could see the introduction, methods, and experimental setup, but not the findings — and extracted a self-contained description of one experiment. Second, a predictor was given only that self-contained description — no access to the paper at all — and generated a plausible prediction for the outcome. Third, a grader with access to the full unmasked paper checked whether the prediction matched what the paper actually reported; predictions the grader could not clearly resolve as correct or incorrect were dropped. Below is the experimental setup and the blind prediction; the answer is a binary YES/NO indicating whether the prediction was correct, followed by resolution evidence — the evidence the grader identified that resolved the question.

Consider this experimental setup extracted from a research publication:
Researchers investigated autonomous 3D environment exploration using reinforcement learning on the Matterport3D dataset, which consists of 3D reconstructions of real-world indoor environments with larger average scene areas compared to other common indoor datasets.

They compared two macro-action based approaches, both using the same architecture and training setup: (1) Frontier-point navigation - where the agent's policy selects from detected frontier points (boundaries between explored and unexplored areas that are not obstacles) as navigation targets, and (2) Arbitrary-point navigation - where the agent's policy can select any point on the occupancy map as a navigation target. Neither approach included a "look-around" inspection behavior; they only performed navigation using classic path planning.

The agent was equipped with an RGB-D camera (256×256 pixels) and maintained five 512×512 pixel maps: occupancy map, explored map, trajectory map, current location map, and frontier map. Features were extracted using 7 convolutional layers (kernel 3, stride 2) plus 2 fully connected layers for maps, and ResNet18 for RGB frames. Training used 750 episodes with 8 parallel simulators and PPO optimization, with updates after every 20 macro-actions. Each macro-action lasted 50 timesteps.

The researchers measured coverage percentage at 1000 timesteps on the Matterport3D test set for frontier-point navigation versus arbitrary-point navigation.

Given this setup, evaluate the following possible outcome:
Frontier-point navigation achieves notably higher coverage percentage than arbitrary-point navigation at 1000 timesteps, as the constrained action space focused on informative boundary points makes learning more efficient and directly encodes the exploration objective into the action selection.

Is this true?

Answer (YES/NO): NO